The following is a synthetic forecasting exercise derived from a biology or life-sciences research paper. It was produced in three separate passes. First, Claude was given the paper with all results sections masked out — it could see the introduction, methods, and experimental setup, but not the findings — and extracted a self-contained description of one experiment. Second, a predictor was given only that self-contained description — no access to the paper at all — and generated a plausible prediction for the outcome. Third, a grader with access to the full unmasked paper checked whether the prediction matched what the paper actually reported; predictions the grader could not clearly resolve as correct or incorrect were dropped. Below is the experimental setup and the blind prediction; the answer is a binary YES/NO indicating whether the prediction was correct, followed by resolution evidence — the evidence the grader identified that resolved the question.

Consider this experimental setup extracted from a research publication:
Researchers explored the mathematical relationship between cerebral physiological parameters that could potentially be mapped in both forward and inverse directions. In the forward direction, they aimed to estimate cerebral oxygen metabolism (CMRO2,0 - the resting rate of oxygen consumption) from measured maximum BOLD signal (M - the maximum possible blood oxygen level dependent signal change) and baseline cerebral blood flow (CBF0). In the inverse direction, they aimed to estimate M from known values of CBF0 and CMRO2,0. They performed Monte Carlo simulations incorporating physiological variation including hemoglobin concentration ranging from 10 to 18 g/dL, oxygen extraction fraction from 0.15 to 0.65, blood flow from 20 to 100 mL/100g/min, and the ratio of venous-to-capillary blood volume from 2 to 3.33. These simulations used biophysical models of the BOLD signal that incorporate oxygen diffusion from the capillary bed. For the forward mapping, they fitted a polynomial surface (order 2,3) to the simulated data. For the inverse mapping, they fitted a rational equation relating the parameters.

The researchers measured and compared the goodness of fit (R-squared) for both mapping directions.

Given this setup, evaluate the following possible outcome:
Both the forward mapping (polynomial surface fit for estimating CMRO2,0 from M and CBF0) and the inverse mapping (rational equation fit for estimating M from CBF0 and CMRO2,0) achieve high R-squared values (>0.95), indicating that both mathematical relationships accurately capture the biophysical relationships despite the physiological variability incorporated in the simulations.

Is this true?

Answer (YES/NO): NO